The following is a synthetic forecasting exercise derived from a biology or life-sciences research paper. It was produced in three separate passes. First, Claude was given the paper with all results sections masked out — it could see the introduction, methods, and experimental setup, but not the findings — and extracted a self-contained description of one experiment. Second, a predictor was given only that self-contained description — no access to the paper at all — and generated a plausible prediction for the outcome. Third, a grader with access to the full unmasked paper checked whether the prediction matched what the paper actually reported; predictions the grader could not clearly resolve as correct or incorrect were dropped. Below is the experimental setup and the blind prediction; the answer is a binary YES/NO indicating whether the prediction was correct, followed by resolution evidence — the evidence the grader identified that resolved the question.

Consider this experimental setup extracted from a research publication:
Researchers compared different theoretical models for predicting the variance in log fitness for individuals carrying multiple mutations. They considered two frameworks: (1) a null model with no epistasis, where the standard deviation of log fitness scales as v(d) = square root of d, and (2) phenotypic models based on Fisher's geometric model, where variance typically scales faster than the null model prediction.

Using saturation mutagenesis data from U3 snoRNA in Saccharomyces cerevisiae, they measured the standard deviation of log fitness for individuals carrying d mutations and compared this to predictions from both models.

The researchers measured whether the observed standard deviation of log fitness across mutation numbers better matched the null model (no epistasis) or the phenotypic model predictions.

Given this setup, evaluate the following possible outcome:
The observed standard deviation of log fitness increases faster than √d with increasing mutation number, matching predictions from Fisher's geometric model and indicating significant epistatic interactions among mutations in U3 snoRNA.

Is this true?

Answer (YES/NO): NO